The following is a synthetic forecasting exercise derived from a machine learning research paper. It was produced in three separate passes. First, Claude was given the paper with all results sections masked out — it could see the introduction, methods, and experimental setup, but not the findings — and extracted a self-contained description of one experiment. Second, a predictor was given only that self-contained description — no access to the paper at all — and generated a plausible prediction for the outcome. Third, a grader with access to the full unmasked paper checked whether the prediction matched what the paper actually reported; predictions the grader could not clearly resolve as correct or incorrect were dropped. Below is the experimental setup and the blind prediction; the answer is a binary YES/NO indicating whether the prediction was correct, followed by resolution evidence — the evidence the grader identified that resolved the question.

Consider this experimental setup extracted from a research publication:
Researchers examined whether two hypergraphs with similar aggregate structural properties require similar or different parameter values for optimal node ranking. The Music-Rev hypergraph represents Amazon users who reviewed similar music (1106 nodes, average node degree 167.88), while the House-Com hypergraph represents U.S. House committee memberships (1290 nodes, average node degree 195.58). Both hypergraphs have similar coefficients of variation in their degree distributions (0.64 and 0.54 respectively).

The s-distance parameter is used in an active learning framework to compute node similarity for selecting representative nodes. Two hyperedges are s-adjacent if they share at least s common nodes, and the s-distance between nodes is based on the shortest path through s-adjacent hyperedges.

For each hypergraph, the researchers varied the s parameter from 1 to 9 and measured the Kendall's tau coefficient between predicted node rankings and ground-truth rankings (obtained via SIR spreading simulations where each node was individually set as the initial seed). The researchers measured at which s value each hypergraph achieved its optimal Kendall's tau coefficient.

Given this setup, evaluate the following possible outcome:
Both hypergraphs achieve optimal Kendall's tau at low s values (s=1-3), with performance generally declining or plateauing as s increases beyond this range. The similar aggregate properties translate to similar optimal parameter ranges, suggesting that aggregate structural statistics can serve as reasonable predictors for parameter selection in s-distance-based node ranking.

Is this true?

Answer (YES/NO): NO